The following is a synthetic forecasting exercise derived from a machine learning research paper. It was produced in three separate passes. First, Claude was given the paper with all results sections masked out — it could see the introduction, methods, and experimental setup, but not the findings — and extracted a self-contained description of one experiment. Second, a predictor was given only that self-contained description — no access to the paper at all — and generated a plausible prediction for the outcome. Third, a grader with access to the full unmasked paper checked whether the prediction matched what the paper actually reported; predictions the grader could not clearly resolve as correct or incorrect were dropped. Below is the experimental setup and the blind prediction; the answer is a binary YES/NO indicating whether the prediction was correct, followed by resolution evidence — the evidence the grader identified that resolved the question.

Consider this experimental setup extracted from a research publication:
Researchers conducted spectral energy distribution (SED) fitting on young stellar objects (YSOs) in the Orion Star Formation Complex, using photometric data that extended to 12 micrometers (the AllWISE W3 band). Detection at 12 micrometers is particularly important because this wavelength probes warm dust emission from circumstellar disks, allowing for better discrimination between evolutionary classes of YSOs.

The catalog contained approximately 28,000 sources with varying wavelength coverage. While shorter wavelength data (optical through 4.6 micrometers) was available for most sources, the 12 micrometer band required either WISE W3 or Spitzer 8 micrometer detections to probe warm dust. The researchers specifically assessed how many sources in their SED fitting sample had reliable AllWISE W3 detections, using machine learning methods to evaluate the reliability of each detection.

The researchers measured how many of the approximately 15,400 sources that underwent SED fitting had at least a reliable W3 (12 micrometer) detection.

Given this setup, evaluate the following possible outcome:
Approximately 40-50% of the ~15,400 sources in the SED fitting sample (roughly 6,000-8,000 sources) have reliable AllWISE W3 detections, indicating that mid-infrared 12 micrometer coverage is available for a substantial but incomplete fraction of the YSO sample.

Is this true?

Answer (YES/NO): NO